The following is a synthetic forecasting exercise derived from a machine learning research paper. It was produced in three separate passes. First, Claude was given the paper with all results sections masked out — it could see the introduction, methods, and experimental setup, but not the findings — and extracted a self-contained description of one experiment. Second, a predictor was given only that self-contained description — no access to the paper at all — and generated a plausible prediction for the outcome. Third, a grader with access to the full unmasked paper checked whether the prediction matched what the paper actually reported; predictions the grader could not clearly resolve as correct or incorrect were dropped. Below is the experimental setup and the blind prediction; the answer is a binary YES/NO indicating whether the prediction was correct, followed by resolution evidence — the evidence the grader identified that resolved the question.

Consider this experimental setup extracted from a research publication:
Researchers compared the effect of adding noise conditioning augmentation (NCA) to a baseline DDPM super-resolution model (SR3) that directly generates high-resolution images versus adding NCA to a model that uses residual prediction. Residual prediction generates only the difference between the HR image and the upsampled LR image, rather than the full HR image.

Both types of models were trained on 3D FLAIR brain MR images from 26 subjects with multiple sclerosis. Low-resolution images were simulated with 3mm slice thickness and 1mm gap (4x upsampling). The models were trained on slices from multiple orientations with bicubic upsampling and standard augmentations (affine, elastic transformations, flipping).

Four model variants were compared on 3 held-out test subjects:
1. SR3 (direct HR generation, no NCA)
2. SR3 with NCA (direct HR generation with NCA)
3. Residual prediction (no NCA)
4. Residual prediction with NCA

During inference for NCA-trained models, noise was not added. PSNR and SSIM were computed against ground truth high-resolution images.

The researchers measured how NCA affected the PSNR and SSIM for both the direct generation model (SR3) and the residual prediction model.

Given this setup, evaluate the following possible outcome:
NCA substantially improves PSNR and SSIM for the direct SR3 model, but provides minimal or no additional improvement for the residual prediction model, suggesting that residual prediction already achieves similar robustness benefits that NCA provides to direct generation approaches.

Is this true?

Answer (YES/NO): NO